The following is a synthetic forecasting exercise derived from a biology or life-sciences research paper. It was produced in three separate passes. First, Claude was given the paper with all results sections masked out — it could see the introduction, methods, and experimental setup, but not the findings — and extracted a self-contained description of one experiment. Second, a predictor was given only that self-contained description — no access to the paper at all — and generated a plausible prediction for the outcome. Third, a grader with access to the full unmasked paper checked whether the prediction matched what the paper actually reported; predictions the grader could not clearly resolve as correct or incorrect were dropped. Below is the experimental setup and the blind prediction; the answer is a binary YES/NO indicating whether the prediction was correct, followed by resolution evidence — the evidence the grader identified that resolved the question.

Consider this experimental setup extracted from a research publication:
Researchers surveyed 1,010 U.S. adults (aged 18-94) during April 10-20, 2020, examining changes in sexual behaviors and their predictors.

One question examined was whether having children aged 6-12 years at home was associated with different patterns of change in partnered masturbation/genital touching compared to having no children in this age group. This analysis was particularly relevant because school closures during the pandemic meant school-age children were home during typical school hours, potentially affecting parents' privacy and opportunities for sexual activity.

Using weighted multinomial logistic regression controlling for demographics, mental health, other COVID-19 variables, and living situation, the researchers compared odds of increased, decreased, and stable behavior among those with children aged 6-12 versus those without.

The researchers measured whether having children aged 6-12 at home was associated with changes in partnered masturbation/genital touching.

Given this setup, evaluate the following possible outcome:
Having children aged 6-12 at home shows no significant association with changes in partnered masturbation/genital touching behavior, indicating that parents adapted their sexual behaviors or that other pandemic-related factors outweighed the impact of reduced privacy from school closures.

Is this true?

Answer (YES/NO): NO